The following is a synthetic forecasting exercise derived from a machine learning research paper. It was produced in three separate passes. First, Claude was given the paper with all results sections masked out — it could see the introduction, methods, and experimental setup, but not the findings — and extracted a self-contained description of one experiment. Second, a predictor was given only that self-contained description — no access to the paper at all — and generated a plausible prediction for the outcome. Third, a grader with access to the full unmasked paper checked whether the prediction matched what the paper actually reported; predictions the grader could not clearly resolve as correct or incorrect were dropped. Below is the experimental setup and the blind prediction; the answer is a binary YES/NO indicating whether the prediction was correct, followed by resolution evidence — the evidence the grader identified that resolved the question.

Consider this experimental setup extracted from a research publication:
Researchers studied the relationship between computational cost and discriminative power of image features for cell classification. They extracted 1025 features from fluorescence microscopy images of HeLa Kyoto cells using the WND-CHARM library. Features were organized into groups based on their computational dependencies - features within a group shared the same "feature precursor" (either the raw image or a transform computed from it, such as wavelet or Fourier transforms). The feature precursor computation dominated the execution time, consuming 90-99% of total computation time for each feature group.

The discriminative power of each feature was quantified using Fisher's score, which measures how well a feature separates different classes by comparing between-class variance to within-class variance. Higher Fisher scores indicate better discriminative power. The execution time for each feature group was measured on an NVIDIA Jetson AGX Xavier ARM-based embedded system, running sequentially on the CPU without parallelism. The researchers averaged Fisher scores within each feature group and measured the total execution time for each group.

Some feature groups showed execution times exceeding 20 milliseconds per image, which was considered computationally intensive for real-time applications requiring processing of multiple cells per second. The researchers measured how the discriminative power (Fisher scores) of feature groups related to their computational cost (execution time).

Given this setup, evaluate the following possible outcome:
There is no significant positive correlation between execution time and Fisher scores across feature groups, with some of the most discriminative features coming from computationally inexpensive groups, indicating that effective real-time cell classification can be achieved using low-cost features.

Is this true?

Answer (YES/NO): NO